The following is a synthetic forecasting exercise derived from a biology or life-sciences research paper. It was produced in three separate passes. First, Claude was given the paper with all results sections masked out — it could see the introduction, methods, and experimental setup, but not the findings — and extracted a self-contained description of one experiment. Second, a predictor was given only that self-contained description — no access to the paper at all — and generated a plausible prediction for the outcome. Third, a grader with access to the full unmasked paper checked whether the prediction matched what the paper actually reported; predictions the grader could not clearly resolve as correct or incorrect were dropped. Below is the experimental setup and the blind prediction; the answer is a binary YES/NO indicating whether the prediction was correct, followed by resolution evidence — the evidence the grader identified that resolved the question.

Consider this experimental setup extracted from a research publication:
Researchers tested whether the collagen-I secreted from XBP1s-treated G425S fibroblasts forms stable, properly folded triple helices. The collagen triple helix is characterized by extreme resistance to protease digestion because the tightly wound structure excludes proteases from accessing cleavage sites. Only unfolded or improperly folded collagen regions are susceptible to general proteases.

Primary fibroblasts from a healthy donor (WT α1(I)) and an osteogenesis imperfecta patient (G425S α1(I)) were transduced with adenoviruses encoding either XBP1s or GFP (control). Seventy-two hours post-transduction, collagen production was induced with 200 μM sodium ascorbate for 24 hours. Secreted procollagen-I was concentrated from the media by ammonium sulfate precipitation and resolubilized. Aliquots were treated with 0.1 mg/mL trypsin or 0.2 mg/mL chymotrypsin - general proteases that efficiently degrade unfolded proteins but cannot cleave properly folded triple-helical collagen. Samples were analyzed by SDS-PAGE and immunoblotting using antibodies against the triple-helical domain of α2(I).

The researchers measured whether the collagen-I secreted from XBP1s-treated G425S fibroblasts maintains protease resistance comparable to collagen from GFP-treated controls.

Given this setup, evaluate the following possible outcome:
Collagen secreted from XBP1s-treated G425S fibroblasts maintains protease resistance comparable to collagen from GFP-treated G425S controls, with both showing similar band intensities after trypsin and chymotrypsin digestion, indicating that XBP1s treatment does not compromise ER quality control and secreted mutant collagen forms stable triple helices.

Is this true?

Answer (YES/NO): YES